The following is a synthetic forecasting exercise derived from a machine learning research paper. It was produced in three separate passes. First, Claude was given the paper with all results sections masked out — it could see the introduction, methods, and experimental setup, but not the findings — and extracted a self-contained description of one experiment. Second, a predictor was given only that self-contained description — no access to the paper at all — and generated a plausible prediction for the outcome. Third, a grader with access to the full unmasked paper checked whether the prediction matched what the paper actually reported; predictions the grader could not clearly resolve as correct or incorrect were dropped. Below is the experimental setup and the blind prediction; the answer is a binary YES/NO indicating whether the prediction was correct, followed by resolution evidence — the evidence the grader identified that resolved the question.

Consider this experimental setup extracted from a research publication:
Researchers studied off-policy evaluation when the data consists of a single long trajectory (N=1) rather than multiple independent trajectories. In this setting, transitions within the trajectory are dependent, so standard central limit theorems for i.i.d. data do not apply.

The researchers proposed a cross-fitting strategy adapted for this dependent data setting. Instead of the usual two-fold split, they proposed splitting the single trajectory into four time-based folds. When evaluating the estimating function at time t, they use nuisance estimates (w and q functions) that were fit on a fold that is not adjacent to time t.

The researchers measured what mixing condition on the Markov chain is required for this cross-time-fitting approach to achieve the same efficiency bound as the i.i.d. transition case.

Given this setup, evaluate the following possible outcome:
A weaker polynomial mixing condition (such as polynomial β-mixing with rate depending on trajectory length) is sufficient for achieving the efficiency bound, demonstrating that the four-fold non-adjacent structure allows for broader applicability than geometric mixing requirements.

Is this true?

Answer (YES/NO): NO